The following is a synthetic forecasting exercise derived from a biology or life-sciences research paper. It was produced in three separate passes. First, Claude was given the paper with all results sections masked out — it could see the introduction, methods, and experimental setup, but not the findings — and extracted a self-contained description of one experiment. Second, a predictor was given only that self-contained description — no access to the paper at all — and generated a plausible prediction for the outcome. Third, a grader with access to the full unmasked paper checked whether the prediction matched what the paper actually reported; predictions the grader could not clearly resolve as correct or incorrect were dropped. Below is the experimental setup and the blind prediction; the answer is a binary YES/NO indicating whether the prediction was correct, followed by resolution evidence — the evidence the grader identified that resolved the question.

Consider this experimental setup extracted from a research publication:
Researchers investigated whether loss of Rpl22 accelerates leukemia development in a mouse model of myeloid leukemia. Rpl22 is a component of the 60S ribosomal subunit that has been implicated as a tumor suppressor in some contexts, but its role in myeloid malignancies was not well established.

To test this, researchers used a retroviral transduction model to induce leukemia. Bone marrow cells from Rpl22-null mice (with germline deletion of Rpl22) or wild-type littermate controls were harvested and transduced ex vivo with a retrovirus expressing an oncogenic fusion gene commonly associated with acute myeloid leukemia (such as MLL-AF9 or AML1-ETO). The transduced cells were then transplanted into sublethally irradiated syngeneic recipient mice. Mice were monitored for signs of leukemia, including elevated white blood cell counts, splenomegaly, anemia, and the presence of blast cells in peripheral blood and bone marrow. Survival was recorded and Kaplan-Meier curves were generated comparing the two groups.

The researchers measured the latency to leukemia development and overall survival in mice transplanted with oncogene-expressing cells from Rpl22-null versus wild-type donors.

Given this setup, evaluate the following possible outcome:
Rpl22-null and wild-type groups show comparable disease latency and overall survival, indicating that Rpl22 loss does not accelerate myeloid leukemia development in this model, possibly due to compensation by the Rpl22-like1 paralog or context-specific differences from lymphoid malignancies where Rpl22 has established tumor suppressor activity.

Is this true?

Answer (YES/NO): NO